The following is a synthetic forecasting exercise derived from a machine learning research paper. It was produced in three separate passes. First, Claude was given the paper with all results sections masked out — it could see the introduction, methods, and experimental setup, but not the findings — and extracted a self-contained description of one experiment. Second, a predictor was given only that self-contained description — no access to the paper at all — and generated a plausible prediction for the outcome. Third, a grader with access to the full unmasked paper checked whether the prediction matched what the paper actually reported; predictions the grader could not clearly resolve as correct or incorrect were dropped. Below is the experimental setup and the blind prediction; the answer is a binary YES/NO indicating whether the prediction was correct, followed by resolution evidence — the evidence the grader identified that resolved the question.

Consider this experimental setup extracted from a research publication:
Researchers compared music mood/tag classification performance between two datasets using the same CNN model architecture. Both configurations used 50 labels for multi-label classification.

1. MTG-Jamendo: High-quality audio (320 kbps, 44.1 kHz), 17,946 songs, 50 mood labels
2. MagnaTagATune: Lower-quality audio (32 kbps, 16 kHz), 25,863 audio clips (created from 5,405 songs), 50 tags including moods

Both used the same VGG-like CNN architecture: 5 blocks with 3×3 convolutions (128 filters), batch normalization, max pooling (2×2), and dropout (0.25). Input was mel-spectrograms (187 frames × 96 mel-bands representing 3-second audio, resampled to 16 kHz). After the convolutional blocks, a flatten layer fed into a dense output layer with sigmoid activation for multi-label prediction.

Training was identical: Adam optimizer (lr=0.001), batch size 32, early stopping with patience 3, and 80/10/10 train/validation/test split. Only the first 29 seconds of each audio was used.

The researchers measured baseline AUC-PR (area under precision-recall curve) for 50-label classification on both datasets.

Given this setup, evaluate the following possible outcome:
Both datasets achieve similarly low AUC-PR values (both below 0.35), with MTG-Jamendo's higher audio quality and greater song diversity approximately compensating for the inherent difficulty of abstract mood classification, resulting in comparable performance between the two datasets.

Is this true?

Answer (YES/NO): NO